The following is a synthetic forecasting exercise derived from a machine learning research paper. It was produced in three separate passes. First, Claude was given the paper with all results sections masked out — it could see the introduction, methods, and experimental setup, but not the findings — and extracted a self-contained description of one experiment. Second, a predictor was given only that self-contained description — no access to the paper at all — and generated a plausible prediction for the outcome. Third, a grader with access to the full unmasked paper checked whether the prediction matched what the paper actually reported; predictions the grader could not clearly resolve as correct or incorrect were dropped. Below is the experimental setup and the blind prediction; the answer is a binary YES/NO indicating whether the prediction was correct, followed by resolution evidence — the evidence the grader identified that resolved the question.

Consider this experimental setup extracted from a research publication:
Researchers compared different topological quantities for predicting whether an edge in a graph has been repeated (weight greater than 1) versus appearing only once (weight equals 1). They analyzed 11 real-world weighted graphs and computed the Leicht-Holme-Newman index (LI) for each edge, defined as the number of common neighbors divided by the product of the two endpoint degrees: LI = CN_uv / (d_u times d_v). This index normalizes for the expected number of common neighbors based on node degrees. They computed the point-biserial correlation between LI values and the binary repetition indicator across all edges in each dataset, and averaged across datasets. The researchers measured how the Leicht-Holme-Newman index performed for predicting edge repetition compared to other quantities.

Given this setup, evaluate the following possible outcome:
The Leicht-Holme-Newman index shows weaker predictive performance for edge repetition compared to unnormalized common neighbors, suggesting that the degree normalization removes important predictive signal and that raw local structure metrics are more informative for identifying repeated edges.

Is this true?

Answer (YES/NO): YES